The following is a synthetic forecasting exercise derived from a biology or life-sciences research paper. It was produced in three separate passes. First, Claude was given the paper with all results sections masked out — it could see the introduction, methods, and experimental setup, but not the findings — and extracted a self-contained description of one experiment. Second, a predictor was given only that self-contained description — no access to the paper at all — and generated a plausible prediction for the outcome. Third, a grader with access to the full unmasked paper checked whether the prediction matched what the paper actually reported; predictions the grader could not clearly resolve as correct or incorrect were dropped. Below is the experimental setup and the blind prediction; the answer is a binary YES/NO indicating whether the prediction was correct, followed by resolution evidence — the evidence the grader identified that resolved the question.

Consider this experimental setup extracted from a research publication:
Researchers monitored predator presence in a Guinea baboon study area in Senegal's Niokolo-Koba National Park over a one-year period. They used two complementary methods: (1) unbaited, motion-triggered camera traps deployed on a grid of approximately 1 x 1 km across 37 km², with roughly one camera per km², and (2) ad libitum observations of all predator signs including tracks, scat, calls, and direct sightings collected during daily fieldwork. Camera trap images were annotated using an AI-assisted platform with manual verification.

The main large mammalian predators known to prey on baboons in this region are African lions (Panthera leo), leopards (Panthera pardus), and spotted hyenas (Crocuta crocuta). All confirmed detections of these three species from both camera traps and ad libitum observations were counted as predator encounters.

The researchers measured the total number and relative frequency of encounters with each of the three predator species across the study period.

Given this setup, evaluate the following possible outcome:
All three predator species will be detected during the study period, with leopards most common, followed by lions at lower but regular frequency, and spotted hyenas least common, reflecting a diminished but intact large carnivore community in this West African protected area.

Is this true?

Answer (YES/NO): NO